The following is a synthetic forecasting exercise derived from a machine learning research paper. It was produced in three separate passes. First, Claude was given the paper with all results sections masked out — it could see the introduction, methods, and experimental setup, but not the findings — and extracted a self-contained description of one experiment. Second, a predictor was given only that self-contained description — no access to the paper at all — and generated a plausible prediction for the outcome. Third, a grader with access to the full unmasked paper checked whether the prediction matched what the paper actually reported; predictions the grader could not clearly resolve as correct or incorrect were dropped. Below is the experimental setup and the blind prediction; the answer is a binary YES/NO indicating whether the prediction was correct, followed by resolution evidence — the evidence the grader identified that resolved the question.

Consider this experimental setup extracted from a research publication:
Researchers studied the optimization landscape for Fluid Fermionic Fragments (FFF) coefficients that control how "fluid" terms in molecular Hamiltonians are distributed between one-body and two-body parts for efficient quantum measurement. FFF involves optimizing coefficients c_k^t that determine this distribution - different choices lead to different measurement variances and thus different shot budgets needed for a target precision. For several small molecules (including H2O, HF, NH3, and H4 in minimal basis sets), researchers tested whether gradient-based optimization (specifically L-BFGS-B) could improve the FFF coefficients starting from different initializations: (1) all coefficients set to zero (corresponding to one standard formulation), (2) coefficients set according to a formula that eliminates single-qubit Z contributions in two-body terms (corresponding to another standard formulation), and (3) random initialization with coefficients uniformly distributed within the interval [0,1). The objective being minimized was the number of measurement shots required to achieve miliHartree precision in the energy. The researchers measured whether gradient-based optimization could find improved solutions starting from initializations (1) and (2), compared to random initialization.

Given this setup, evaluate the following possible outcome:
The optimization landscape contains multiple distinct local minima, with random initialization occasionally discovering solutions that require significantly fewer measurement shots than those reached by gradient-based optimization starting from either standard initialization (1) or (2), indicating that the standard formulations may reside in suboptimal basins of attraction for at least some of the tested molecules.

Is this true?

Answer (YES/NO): NO